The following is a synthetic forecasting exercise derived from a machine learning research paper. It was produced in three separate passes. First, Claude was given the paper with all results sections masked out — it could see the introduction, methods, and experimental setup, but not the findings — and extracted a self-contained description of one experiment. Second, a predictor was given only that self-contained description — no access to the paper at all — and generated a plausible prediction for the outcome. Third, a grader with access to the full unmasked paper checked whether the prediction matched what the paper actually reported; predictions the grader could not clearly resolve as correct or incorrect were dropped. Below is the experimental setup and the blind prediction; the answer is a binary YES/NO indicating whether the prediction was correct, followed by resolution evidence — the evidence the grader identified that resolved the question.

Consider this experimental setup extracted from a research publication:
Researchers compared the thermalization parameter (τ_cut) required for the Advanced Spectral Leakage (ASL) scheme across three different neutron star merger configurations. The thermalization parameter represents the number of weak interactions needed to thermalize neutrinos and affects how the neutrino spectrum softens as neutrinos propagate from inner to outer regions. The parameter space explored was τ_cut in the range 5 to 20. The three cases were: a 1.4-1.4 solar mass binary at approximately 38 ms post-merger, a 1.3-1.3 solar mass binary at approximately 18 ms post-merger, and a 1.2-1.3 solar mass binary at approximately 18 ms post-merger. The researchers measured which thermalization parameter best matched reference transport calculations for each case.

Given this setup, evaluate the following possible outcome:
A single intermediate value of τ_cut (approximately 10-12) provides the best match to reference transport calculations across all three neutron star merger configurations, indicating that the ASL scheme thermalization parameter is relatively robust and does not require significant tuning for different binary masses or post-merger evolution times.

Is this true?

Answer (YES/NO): YES